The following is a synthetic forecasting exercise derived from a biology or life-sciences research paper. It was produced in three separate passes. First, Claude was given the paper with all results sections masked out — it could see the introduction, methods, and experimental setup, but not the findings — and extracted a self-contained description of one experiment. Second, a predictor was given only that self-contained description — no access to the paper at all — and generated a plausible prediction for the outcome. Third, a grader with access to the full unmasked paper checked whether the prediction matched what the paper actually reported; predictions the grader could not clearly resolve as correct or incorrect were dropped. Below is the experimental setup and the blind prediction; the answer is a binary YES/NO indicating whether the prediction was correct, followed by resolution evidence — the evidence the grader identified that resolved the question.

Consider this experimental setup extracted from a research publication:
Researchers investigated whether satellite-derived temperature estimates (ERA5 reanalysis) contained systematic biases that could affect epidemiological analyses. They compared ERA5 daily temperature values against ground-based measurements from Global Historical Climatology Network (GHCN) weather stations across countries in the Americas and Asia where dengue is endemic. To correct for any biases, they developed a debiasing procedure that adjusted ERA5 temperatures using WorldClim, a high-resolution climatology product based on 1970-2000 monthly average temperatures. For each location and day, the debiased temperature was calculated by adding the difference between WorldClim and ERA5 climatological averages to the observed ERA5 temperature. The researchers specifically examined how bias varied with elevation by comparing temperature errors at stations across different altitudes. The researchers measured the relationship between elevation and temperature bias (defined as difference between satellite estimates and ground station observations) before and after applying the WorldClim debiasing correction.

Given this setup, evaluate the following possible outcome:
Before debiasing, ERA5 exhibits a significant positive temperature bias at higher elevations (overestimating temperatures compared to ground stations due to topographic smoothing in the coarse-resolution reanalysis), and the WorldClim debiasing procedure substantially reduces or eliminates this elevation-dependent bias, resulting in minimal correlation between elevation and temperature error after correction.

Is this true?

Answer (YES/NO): NO